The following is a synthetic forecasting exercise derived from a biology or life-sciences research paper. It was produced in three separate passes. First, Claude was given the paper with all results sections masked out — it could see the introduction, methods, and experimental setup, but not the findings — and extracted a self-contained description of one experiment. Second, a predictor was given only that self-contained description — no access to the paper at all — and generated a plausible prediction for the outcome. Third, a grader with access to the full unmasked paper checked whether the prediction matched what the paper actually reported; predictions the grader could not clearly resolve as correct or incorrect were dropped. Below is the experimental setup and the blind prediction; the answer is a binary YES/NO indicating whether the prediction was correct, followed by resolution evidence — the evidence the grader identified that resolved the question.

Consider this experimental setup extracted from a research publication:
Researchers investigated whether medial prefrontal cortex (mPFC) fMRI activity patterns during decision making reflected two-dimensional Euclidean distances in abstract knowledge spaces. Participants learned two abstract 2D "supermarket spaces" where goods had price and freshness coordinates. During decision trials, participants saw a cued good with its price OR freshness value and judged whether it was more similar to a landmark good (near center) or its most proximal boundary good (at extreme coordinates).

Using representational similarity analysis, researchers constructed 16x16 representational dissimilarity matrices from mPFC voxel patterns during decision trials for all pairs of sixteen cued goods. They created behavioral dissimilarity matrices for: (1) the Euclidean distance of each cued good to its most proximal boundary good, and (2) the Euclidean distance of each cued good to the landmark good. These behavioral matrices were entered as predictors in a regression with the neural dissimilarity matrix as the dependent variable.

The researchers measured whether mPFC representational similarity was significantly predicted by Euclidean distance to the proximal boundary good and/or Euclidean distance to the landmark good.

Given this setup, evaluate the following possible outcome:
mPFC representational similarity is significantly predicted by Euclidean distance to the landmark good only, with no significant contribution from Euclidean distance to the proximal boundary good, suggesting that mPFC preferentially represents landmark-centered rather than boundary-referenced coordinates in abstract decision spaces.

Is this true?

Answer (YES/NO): NO